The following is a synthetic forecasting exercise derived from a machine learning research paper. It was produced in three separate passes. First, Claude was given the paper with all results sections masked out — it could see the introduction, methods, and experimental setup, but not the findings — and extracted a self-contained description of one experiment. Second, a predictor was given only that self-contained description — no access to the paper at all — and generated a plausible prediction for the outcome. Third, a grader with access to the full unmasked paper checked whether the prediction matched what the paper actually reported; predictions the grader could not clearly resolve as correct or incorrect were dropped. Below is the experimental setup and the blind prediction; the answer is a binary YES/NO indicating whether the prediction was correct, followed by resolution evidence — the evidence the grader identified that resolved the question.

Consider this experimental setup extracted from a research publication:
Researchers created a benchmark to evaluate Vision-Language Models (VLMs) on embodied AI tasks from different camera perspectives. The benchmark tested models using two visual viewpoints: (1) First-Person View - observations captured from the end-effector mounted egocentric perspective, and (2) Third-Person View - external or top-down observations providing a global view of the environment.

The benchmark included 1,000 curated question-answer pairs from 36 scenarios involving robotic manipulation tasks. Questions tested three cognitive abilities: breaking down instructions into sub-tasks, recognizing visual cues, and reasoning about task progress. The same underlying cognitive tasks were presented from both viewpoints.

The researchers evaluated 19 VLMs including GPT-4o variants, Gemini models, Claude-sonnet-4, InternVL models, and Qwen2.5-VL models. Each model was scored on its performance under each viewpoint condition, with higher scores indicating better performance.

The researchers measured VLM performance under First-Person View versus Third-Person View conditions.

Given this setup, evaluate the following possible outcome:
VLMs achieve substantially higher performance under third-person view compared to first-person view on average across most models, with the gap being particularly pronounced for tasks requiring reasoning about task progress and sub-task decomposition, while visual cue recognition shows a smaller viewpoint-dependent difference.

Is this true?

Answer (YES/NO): NO